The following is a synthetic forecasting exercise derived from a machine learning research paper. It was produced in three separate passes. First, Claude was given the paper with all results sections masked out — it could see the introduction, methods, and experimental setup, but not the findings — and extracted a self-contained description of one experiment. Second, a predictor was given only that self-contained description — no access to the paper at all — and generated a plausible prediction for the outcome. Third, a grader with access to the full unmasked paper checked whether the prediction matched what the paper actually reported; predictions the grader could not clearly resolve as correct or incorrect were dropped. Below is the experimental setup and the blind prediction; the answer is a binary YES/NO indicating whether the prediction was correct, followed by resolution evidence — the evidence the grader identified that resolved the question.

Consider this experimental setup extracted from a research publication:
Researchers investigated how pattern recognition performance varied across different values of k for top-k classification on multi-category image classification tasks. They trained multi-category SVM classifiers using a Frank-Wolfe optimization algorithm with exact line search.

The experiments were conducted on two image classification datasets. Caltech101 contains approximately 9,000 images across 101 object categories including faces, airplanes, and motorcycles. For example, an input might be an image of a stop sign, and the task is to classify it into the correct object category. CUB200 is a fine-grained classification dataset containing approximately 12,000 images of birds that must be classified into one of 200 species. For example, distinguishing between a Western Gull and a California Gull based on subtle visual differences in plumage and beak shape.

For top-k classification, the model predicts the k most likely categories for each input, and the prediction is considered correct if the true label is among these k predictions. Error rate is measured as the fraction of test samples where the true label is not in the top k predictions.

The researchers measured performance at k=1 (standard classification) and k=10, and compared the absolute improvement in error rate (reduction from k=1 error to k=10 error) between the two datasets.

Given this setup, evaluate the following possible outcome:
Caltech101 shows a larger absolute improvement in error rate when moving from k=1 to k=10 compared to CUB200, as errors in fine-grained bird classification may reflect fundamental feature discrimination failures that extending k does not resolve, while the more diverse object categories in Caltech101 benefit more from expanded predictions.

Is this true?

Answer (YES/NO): NO